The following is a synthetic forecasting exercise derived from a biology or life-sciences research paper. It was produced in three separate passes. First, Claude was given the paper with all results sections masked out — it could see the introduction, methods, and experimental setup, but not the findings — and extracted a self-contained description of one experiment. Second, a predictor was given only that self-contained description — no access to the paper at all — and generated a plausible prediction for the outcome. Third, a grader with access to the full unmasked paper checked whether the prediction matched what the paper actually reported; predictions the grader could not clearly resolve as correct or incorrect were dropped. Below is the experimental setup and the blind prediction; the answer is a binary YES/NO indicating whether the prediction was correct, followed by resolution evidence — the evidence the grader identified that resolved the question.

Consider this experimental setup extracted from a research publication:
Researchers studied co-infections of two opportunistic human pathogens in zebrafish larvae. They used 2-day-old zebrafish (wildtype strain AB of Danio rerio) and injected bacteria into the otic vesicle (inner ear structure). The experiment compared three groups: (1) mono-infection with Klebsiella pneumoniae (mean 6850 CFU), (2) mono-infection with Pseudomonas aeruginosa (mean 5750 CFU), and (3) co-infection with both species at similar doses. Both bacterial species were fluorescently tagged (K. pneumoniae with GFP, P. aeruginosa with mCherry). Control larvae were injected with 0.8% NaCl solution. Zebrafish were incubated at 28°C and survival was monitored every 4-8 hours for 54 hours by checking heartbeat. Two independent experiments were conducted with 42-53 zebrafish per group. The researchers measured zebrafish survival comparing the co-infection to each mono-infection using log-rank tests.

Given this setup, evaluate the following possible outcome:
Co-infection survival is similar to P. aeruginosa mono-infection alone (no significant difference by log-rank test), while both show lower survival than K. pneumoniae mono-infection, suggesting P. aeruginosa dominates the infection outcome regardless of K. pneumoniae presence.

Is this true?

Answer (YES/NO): NO